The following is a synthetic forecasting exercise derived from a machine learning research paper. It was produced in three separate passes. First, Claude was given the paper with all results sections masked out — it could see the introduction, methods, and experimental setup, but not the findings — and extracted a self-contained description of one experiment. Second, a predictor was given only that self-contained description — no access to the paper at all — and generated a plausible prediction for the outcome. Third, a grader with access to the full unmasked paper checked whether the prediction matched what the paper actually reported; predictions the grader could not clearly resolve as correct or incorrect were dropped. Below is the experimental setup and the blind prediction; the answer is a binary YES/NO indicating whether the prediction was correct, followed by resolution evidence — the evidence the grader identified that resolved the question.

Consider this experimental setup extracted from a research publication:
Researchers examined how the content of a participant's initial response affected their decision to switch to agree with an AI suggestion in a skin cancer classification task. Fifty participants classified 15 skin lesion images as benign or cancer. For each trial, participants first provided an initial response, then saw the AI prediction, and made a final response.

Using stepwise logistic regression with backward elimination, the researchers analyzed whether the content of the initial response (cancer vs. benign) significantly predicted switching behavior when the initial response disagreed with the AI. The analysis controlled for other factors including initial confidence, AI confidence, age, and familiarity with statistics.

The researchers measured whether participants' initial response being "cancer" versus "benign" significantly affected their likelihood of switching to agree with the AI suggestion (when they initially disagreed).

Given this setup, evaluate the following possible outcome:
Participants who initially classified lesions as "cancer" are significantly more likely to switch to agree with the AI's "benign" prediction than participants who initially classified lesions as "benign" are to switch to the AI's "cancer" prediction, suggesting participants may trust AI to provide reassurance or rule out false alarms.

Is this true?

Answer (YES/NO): NO